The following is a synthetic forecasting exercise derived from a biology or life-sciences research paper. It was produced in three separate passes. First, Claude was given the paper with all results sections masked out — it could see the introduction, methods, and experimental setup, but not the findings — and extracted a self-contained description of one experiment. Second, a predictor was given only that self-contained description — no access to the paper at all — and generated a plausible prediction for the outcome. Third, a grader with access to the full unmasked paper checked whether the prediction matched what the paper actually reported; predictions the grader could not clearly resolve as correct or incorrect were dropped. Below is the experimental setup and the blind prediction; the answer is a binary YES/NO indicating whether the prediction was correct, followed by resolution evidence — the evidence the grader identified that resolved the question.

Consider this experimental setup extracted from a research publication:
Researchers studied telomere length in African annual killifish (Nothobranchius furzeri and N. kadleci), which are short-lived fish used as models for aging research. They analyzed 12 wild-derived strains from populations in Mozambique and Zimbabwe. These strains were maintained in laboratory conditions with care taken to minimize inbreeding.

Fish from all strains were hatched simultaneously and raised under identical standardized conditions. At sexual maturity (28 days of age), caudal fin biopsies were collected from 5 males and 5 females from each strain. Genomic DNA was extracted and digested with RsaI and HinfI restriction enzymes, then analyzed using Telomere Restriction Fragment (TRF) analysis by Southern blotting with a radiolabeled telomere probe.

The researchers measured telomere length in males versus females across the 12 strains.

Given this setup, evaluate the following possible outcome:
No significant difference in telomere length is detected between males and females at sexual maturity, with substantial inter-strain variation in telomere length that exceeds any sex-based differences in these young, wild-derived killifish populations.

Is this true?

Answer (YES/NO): NO